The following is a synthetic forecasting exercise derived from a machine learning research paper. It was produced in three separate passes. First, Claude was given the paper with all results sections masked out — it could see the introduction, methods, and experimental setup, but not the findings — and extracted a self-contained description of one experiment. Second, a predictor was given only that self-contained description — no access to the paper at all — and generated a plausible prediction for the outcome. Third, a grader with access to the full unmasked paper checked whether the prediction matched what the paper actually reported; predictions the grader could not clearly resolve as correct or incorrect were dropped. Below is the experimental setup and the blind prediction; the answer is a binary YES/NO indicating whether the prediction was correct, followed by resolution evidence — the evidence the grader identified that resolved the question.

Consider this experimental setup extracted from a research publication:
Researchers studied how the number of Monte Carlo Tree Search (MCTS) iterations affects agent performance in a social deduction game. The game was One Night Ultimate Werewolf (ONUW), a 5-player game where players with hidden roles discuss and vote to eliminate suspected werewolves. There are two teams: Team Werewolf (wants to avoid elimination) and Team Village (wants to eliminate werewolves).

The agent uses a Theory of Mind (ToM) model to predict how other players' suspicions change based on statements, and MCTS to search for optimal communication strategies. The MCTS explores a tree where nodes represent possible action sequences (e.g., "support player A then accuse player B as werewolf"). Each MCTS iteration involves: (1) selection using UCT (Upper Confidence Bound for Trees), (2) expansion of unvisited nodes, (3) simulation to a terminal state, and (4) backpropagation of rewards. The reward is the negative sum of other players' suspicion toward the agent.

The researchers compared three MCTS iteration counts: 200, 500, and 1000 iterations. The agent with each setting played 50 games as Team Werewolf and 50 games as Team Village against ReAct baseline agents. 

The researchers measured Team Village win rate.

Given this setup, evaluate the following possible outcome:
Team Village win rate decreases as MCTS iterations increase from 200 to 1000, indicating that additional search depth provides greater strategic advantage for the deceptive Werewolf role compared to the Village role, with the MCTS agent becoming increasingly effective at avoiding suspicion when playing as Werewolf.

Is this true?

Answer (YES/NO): NO